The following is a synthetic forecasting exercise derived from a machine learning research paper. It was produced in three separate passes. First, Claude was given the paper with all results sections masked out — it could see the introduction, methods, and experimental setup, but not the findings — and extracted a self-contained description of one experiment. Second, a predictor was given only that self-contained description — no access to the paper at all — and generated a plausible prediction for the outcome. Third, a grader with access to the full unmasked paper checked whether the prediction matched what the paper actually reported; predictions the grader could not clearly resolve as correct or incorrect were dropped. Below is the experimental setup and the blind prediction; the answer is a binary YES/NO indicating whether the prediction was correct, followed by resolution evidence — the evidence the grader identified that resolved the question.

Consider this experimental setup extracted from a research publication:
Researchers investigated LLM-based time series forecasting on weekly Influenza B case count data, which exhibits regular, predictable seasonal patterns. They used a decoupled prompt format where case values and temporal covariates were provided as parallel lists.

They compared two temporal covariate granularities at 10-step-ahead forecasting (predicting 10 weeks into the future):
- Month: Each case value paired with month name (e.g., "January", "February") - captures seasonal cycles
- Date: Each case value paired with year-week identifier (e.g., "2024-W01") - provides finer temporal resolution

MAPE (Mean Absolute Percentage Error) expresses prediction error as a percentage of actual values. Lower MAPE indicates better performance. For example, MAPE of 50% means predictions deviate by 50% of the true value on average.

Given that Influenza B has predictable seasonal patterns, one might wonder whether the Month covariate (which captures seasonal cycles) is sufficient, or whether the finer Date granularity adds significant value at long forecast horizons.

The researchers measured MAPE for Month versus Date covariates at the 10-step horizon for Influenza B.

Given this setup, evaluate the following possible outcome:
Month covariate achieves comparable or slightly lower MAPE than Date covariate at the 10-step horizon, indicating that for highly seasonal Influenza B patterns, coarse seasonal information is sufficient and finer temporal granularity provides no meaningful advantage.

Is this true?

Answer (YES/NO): NO